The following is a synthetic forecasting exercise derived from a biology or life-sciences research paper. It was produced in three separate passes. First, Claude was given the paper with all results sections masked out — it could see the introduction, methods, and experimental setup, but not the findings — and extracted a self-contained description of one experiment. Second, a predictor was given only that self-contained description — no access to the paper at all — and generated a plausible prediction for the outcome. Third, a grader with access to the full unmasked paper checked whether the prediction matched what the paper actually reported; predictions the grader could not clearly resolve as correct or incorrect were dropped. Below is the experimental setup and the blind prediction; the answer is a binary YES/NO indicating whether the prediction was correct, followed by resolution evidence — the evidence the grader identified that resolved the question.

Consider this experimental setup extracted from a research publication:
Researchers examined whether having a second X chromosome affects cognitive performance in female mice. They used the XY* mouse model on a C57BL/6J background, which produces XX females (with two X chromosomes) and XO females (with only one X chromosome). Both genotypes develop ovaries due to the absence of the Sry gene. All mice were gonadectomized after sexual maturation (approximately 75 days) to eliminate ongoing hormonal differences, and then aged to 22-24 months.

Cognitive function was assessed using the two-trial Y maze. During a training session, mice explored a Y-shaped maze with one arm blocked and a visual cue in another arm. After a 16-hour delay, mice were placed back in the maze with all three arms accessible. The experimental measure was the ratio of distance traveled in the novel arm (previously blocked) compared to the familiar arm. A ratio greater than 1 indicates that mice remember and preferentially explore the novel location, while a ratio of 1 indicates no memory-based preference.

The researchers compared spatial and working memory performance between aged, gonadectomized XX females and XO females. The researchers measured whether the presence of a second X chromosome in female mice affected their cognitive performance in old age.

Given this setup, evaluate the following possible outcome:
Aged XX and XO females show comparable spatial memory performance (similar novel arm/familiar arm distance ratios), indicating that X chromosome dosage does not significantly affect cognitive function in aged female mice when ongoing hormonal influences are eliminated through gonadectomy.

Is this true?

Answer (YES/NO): NO